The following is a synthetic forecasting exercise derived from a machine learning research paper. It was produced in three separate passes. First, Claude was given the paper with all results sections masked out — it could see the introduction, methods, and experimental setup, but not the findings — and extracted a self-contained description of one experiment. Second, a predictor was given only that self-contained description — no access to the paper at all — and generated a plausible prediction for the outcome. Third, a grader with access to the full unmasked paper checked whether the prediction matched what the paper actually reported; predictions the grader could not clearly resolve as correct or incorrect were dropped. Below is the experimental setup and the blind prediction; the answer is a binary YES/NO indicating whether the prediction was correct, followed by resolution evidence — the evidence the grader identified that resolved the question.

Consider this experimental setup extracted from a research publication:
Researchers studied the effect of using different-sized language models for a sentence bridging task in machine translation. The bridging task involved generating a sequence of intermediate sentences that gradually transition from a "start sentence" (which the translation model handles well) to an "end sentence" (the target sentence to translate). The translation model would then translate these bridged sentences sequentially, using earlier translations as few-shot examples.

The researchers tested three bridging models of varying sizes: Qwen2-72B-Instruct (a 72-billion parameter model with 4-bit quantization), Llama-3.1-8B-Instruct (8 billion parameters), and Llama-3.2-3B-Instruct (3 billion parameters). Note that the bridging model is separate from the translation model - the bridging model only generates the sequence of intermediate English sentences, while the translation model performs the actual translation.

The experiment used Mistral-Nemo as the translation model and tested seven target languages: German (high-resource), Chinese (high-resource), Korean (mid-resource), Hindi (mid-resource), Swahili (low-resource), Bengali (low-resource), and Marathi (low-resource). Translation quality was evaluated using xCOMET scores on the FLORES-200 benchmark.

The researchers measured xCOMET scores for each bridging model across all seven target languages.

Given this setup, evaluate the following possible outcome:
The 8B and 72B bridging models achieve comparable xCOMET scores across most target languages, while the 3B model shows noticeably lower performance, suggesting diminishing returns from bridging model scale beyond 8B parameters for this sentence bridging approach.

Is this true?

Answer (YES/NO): NO